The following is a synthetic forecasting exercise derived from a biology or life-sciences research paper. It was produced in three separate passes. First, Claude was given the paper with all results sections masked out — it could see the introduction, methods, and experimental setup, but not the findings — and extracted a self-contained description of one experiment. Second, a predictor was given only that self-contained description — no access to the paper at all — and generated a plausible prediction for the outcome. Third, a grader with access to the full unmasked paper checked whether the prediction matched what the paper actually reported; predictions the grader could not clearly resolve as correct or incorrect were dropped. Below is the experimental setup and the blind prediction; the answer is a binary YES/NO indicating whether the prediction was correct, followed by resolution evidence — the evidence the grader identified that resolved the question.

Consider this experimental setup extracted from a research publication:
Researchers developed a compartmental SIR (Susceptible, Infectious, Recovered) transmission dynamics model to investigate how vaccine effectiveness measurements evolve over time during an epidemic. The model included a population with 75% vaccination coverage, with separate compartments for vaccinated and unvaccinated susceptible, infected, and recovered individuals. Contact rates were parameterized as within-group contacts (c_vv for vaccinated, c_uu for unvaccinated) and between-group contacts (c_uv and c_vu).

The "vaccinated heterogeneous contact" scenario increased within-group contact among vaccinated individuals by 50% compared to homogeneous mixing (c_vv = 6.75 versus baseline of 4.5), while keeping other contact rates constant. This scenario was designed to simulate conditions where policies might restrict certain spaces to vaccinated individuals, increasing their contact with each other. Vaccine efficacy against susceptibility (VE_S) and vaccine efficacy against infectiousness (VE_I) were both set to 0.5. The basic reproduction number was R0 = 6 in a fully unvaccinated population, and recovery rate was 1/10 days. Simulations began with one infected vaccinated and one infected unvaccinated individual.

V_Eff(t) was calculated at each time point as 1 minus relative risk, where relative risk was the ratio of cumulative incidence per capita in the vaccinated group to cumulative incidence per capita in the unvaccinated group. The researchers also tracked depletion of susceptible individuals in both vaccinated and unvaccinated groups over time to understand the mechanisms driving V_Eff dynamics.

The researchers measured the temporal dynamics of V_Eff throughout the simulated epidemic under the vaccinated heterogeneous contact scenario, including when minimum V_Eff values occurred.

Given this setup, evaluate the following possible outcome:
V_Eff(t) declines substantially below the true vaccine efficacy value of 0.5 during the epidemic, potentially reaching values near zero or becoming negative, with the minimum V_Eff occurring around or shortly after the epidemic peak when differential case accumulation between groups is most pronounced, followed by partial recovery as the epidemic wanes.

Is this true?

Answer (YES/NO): NO